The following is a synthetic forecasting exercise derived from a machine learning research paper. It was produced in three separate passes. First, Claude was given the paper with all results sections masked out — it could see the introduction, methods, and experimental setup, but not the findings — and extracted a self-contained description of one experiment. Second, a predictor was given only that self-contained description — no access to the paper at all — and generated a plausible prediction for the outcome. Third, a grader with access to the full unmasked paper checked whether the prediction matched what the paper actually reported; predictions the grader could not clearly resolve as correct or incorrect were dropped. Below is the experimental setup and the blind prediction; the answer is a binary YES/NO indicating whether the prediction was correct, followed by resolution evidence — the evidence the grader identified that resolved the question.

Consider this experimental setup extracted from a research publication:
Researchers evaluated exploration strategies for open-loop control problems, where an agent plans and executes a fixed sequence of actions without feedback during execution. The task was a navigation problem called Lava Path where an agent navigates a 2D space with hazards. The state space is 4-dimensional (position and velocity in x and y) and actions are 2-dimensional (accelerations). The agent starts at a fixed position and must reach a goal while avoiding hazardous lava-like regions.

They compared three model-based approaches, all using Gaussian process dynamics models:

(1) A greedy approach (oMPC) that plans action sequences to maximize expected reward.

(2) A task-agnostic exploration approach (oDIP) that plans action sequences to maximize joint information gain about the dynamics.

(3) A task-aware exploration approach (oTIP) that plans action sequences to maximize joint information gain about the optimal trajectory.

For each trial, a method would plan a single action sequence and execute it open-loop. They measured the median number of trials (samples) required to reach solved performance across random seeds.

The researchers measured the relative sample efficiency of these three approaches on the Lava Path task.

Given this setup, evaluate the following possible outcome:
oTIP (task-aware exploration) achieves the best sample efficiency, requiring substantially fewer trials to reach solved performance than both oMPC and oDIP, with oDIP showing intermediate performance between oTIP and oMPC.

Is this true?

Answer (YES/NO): NO